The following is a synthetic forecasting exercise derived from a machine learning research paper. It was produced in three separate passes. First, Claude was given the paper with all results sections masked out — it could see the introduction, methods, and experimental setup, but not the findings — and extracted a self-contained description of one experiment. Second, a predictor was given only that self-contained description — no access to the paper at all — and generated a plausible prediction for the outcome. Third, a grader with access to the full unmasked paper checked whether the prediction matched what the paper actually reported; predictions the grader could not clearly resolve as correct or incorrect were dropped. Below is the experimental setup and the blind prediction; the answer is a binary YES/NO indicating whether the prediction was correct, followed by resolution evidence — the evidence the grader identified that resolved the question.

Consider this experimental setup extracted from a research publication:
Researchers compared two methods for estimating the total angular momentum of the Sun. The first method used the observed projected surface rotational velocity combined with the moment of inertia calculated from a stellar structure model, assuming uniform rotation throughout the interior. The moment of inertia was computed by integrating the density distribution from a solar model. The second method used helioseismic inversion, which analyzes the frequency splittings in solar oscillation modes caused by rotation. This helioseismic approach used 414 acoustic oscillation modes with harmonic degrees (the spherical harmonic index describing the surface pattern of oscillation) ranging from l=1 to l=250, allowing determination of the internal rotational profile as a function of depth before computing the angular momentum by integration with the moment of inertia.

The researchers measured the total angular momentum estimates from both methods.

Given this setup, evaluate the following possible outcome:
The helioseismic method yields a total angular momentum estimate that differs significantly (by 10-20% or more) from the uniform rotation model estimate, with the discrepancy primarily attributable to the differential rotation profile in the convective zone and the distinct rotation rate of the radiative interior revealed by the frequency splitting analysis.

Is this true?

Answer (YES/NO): YES